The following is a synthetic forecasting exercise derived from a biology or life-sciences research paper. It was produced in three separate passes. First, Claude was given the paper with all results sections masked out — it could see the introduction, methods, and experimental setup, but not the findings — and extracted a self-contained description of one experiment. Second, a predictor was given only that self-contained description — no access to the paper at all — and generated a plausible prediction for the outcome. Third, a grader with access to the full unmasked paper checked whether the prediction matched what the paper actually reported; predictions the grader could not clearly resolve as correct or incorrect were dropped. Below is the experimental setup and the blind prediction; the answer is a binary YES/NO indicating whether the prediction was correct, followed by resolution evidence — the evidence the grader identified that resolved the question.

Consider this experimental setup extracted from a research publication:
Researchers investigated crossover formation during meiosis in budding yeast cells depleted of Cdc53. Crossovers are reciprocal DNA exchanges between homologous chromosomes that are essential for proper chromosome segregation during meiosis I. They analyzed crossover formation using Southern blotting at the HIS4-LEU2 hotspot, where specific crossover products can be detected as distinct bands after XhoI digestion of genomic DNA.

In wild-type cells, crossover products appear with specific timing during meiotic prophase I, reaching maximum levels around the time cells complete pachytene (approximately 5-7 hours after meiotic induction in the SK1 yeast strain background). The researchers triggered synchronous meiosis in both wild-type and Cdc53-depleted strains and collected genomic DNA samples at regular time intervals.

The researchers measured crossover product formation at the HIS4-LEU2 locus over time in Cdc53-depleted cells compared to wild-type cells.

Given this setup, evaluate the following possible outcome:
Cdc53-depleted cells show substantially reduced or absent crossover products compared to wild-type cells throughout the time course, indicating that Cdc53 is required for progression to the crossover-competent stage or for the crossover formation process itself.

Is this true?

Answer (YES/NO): NO